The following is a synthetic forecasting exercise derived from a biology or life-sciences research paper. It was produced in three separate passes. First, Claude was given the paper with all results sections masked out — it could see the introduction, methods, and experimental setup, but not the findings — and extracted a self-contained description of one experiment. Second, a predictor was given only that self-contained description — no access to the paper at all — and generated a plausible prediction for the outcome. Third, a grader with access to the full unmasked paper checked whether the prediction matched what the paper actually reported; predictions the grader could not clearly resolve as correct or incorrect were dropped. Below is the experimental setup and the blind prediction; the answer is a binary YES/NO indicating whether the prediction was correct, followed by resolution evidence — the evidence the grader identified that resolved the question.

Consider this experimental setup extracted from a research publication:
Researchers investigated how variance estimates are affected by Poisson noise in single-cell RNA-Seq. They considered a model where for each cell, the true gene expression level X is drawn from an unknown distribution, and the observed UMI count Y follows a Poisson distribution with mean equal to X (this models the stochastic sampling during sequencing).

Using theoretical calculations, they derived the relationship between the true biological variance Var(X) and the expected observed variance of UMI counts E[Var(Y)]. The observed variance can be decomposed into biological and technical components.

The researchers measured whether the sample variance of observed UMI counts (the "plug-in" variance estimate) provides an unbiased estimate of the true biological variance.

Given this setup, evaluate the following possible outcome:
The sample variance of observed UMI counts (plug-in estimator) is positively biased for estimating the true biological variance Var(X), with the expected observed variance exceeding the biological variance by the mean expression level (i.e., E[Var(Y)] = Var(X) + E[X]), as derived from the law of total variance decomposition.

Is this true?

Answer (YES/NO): YES